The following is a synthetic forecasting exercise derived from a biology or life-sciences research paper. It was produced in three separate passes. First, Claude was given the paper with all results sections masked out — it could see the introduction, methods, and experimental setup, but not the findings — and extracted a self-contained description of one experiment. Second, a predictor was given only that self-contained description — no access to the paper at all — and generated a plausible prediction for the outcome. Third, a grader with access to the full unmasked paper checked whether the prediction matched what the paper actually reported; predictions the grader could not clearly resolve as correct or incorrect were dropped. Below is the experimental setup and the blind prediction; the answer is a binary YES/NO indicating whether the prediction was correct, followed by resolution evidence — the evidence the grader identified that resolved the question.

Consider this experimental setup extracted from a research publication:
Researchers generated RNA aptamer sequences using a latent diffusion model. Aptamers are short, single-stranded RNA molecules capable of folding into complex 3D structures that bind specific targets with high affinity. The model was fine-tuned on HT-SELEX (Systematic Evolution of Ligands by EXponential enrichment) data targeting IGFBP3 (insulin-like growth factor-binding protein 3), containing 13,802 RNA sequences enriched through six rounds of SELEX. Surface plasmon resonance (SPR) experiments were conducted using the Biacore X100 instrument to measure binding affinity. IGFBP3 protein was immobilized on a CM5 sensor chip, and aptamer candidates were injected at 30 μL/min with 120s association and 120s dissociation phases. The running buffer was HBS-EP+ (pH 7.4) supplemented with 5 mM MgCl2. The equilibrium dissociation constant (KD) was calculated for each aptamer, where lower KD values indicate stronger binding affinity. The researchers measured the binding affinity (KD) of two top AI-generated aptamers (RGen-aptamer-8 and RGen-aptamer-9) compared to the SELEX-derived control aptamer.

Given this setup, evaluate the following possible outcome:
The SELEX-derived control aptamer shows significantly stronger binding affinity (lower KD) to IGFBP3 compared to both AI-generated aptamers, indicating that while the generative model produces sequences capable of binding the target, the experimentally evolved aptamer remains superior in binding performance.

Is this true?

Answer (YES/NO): NO